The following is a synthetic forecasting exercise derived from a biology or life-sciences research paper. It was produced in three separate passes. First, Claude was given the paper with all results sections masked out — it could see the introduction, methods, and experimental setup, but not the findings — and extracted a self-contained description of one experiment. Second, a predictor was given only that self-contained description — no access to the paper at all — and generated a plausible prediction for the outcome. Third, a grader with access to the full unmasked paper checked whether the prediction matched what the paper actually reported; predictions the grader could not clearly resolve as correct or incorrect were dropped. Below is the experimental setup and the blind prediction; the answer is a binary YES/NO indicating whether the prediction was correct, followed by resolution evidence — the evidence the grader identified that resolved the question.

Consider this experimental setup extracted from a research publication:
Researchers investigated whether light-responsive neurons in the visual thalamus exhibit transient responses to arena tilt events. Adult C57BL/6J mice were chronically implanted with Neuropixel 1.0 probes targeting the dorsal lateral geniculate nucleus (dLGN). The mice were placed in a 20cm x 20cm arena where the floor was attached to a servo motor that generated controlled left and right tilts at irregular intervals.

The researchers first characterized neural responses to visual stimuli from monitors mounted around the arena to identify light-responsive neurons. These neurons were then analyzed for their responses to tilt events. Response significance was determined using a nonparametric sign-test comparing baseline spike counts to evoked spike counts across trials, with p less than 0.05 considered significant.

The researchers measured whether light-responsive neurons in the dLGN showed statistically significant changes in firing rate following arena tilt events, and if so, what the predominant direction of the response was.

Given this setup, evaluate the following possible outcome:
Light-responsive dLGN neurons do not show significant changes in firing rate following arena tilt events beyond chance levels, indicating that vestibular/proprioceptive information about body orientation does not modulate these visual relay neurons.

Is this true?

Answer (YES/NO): NO